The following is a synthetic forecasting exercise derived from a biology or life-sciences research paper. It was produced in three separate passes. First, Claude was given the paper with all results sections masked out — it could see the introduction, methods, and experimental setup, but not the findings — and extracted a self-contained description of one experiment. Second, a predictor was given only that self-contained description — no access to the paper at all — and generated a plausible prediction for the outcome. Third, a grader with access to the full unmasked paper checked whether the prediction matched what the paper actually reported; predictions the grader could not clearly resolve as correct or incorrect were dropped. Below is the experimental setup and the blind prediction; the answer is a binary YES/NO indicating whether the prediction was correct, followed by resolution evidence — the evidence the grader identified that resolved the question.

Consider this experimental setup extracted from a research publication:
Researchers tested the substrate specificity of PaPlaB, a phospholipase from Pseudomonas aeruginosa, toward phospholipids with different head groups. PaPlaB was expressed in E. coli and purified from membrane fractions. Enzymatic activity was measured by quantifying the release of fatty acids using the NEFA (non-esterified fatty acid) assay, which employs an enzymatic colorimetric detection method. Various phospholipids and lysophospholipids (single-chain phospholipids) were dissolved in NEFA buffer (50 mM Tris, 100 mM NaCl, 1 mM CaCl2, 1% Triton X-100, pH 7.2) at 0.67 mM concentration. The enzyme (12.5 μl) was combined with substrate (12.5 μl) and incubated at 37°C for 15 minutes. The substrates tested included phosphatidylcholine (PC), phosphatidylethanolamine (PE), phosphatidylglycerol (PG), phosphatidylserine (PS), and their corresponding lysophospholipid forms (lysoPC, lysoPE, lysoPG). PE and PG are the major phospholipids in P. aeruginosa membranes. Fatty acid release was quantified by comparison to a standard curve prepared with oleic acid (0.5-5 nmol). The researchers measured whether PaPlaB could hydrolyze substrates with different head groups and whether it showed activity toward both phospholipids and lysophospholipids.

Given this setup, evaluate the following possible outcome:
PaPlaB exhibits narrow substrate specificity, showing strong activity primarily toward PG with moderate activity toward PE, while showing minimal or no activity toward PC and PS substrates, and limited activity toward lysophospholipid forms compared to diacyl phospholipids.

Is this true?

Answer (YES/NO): NO